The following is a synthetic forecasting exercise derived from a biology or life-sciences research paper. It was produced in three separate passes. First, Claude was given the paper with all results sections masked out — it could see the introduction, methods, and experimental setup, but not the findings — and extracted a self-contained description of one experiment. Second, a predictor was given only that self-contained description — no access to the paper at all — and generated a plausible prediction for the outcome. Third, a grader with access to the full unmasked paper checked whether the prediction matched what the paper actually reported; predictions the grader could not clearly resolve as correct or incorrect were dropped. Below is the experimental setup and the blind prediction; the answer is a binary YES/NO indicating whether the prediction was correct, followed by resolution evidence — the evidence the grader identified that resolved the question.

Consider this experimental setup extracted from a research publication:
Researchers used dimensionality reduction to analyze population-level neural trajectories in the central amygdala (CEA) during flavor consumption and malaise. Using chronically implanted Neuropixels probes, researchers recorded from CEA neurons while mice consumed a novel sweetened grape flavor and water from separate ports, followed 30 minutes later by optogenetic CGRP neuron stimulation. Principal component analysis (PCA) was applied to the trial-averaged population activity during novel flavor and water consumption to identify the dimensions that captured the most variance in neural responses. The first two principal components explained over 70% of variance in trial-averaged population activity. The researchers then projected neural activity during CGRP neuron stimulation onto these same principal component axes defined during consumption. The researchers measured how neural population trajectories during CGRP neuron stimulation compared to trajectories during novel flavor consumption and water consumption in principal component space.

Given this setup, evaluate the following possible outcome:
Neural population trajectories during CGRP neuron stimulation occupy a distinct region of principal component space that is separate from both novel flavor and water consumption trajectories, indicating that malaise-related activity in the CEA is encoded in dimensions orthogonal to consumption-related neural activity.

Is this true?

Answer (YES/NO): NO